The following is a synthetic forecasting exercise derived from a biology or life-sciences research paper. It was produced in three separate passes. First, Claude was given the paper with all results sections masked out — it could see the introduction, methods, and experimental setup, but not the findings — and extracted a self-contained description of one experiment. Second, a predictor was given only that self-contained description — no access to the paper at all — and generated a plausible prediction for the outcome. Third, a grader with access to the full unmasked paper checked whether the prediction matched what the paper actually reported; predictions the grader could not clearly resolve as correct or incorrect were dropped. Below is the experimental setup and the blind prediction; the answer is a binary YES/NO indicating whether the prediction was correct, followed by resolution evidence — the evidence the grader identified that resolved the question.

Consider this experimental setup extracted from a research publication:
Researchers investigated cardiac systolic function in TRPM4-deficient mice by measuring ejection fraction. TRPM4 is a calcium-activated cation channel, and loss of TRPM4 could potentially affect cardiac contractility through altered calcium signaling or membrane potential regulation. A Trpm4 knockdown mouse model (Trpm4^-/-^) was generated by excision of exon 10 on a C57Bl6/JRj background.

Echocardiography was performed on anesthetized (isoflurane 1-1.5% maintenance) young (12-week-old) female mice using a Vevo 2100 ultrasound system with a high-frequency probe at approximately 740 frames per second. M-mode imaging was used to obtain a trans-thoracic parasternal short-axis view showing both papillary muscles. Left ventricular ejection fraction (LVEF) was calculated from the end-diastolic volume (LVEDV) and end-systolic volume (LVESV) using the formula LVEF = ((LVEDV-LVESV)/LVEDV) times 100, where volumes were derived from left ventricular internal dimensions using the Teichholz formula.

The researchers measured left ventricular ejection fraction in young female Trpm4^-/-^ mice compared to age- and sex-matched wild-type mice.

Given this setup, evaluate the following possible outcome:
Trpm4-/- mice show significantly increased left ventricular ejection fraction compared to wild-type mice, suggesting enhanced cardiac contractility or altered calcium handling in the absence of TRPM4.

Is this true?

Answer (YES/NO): NO